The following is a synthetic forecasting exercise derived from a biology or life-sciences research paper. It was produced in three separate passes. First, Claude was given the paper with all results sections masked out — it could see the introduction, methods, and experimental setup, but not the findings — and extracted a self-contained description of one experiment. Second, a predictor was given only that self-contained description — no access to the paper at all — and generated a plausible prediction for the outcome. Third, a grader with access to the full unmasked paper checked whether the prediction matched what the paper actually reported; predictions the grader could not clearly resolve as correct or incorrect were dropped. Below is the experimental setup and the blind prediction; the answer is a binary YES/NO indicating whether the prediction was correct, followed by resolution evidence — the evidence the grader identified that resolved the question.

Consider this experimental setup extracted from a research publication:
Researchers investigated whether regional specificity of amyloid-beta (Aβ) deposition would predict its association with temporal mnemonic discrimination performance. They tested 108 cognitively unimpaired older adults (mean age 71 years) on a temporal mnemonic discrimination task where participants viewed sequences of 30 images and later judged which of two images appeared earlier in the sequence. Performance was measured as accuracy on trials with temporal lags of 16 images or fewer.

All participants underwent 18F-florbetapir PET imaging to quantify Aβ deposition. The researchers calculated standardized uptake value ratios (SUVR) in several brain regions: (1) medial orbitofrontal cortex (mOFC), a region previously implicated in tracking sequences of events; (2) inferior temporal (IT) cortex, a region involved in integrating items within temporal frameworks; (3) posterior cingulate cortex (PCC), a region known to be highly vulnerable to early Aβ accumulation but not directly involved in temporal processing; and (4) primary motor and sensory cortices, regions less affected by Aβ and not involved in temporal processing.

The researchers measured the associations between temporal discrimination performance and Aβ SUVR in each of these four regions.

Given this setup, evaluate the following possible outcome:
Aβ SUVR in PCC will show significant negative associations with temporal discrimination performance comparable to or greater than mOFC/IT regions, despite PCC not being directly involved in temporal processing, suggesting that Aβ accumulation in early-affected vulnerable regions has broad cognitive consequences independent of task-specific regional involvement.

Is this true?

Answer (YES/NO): NO